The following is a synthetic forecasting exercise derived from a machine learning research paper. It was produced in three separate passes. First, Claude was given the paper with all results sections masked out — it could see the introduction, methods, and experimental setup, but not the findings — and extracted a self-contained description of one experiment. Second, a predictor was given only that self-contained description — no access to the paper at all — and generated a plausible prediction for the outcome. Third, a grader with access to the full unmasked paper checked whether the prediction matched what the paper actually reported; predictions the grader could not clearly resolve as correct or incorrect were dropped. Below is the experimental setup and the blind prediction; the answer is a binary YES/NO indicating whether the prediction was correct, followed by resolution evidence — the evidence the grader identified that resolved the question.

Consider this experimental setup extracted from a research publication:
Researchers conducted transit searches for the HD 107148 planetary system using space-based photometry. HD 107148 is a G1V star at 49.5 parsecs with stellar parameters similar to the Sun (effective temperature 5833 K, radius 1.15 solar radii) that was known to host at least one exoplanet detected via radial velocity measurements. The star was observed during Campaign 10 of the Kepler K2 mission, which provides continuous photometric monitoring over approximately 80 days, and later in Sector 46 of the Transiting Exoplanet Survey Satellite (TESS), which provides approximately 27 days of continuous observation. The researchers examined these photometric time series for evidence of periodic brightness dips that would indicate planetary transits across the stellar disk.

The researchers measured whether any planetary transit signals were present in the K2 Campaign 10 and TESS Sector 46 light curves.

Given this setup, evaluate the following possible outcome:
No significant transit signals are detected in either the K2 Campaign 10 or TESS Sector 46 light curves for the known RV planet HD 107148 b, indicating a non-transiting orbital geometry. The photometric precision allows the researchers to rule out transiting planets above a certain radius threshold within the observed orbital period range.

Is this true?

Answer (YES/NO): NO